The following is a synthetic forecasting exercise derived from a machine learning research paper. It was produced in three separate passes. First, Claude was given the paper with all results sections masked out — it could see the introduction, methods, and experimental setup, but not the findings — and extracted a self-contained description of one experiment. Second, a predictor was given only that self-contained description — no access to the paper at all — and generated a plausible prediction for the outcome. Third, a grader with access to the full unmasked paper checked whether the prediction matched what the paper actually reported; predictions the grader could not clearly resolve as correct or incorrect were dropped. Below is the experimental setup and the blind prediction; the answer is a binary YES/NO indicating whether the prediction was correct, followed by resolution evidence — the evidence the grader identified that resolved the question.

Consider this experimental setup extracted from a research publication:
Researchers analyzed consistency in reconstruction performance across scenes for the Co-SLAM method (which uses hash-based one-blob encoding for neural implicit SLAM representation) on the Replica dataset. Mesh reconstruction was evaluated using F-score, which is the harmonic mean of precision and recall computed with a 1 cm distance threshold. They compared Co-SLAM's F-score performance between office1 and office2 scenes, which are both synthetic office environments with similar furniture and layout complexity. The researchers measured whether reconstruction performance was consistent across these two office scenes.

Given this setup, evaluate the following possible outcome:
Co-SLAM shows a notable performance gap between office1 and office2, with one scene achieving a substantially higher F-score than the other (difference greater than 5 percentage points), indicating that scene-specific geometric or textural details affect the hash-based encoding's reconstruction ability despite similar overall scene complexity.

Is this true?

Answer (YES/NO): YES